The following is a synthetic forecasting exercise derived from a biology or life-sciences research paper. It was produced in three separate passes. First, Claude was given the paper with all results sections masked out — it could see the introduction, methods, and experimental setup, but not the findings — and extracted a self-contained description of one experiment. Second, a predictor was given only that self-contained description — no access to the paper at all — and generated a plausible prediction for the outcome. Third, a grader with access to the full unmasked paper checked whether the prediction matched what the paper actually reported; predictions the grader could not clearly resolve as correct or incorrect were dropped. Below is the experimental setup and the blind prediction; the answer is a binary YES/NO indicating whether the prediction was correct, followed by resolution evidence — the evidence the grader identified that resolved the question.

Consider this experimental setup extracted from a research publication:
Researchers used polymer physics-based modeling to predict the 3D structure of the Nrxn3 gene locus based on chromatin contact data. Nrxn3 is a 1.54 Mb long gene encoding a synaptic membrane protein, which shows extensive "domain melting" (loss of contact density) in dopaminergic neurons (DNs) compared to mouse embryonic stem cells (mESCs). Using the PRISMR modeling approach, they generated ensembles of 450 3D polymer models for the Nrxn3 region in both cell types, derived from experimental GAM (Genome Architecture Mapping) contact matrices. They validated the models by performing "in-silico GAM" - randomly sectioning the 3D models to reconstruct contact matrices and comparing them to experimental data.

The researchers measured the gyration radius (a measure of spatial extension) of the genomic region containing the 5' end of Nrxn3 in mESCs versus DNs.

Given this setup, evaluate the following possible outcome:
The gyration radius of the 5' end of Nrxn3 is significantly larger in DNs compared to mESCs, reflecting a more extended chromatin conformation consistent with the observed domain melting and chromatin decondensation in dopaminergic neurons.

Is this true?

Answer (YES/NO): YES